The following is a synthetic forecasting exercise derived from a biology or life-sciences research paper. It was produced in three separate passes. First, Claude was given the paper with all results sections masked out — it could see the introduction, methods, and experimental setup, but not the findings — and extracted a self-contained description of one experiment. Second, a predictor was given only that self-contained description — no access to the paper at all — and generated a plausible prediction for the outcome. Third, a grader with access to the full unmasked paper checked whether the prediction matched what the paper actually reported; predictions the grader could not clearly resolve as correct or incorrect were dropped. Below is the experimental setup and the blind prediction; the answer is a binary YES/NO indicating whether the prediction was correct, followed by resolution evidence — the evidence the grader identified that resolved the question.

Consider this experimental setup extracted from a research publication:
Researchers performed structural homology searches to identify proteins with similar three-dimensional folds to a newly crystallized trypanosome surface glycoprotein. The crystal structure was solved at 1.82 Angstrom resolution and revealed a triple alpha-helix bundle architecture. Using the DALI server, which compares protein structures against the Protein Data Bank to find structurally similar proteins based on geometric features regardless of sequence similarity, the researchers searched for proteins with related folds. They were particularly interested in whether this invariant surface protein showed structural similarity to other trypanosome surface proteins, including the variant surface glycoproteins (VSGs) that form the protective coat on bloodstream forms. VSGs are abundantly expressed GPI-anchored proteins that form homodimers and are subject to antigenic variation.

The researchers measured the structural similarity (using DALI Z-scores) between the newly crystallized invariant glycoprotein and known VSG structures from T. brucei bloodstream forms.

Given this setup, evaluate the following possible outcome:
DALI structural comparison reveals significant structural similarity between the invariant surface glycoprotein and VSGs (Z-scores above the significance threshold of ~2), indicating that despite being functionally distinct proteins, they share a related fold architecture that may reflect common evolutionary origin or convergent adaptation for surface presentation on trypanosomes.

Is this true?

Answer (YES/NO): YES